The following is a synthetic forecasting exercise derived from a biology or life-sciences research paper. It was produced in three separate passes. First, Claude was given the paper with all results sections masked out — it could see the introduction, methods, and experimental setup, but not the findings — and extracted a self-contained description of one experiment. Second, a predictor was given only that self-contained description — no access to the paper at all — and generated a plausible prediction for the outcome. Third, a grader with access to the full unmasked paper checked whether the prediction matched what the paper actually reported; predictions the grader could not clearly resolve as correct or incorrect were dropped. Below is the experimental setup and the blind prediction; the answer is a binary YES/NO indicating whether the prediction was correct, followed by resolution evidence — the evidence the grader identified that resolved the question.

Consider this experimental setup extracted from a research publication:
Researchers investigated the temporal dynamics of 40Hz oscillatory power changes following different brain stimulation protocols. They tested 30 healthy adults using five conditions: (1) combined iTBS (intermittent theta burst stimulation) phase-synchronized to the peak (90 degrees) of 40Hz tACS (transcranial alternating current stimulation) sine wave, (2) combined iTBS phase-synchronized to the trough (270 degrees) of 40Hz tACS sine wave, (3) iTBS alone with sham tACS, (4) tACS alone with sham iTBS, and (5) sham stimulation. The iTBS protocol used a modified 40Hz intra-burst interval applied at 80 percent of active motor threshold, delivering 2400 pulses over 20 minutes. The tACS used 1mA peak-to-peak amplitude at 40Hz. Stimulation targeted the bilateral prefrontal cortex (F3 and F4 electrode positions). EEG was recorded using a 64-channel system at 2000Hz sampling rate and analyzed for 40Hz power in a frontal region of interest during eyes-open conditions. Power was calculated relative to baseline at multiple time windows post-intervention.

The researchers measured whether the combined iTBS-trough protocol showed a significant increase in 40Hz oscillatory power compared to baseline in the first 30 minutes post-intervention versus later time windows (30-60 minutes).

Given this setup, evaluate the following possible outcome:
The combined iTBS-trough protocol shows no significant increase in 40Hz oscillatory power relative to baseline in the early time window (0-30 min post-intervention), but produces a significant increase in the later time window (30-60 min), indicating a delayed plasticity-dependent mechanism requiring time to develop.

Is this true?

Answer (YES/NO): YES